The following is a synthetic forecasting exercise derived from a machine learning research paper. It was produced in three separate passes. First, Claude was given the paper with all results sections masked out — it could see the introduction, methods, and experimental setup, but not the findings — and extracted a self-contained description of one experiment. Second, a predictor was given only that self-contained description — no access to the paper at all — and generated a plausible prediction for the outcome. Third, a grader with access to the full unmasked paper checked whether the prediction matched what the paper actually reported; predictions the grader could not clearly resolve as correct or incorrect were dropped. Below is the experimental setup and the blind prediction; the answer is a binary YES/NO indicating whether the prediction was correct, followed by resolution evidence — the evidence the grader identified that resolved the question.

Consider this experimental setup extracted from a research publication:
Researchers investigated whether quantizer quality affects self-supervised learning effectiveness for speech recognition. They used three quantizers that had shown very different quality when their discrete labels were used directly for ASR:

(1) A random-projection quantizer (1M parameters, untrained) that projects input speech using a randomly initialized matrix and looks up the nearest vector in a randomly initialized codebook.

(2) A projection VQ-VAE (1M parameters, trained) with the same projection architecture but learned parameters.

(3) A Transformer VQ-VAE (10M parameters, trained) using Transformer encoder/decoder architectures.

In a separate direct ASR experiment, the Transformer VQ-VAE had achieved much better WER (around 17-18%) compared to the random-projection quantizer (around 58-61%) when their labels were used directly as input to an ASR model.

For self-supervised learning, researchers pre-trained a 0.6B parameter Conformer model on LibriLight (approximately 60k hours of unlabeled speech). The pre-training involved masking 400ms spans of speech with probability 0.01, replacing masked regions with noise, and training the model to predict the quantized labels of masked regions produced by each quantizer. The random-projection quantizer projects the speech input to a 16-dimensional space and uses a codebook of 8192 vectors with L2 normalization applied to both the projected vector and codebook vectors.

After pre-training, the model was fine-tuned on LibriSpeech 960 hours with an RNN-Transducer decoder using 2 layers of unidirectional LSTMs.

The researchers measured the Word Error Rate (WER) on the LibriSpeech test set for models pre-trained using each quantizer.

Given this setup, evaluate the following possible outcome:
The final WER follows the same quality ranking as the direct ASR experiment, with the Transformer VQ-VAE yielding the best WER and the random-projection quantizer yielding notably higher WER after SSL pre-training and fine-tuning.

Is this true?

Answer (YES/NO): NO